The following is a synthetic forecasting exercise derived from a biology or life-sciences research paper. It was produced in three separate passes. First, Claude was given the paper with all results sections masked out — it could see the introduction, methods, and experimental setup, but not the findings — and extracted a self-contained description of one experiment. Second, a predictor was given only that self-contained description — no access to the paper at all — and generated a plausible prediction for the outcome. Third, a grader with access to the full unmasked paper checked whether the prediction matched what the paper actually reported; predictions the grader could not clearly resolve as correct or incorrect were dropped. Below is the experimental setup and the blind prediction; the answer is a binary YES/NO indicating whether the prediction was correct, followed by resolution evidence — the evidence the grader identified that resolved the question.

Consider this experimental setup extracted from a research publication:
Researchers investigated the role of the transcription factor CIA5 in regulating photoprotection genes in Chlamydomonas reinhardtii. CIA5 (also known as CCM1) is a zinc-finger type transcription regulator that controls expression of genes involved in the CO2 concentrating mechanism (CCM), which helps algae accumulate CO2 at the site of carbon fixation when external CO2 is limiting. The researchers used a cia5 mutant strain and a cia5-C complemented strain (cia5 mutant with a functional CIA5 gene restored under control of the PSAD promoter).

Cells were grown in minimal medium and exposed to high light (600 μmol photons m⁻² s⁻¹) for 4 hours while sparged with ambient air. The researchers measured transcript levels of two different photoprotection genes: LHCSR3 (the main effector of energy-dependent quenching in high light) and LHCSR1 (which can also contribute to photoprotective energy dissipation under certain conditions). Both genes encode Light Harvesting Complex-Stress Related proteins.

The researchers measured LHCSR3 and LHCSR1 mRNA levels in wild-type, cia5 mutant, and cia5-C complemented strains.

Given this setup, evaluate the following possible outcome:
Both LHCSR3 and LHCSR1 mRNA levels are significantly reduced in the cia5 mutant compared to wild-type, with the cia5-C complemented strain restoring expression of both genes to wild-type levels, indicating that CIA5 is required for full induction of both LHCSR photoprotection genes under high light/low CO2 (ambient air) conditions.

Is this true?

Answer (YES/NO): NO